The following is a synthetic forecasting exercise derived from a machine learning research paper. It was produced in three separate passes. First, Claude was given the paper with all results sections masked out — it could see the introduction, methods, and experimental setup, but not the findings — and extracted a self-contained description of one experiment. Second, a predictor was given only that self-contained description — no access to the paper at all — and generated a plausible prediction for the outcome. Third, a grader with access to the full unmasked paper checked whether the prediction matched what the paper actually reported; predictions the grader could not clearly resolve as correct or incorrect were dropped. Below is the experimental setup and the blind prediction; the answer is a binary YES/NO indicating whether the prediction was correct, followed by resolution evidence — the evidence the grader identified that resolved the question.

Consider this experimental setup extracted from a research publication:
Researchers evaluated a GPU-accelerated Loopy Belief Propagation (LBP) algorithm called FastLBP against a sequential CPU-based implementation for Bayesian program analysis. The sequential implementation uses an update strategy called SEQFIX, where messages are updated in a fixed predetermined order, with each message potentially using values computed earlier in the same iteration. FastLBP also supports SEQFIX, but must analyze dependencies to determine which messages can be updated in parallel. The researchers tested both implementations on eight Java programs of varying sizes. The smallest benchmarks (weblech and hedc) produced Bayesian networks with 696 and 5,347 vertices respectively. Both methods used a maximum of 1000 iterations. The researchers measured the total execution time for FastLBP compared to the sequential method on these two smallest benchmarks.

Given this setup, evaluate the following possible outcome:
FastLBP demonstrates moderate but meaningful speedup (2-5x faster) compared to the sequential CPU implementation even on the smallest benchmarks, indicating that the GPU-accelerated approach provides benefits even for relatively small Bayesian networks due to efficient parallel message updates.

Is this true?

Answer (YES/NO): NO